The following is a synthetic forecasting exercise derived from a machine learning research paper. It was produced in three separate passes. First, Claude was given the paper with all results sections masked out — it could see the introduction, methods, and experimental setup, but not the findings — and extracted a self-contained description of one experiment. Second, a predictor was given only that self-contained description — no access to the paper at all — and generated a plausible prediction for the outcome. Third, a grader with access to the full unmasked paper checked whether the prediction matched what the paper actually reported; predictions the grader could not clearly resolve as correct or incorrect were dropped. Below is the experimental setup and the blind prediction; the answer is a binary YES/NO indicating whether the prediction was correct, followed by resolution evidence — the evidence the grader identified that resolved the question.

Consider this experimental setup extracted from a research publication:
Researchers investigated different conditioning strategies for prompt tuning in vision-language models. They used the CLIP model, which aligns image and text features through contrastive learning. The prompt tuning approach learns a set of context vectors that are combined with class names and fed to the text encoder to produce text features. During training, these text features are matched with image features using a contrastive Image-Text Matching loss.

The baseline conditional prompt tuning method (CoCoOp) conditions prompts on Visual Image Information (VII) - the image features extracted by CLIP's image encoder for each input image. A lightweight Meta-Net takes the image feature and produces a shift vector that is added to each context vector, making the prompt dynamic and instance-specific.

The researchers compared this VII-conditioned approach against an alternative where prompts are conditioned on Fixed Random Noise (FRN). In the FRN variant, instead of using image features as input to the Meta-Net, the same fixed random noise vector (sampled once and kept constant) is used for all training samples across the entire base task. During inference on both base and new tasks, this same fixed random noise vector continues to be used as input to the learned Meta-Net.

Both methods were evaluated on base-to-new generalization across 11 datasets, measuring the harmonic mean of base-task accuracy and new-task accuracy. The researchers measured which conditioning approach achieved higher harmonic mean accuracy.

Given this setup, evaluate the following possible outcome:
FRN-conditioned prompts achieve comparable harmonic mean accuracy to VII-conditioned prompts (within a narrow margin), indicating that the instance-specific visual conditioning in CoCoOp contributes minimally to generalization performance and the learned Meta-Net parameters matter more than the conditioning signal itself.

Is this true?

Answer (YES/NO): NO